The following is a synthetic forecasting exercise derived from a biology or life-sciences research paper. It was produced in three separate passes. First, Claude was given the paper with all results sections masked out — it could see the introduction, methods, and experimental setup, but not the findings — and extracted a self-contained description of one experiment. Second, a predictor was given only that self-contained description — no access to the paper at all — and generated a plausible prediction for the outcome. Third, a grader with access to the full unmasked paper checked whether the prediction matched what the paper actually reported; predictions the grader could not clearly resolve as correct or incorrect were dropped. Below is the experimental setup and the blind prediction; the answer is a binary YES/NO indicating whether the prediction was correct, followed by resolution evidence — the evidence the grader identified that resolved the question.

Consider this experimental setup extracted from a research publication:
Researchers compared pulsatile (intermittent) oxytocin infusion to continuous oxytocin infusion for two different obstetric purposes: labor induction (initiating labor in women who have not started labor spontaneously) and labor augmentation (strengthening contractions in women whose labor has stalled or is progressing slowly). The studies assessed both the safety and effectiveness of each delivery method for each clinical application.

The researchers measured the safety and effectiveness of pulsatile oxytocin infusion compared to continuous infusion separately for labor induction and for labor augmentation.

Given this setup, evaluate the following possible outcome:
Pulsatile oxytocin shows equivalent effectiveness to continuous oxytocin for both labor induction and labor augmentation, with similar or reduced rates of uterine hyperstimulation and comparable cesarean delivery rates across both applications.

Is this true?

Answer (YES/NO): NO